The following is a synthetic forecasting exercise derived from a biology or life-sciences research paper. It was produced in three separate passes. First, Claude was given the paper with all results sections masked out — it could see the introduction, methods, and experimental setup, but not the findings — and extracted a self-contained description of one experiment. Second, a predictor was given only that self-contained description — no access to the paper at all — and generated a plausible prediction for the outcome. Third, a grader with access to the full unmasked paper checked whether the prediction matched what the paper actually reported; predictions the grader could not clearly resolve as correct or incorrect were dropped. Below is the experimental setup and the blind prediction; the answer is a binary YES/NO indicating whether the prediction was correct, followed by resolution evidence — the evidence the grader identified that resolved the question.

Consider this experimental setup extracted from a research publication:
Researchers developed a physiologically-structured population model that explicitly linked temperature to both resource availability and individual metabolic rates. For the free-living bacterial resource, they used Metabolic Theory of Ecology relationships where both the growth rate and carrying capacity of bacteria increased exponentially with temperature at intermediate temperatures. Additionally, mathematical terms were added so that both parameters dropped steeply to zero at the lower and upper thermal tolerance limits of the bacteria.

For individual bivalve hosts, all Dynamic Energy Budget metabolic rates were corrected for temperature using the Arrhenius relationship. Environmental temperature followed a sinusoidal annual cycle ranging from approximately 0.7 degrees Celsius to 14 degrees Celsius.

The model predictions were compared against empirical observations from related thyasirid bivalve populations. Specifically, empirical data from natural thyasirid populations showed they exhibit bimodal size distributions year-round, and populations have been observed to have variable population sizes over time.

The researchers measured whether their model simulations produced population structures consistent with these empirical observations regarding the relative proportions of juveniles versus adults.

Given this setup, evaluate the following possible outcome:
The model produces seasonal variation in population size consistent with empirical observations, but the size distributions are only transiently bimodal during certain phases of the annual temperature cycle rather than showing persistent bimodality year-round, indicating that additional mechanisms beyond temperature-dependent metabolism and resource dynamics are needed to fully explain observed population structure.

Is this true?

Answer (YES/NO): NO